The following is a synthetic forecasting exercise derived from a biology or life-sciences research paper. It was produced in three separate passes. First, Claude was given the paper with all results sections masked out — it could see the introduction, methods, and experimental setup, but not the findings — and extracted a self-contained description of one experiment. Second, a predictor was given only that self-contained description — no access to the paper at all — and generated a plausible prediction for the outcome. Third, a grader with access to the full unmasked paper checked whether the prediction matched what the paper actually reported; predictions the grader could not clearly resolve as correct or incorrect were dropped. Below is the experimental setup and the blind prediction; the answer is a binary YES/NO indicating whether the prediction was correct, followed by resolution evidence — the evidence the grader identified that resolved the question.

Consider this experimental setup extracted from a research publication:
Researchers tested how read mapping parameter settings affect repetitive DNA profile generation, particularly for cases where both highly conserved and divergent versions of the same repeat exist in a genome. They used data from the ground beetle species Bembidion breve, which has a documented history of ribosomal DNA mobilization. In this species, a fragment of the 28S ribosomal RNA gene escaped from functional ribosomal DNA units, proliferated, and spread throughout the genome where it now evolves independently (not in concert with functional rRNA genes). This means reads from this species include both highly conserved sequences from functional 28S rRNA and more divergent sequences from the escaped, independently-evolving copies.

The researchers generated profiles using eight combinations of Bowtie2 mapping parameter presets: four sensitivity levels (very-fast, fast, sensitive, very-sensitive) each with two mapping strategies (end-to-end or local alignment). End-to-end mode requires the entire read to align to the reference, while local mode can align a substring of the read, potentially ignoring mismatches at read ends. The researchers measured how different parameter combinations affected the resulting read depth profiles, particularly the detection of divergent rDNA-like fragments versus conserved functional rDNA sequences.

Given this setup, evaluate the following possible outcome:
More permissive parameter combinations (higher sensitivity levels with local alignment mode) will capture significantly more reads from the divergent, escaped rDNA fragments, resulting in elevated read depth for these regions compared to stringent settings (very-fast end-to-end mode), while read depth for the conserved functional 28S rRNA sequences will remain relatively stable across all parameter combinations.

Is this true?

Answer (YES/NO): YES